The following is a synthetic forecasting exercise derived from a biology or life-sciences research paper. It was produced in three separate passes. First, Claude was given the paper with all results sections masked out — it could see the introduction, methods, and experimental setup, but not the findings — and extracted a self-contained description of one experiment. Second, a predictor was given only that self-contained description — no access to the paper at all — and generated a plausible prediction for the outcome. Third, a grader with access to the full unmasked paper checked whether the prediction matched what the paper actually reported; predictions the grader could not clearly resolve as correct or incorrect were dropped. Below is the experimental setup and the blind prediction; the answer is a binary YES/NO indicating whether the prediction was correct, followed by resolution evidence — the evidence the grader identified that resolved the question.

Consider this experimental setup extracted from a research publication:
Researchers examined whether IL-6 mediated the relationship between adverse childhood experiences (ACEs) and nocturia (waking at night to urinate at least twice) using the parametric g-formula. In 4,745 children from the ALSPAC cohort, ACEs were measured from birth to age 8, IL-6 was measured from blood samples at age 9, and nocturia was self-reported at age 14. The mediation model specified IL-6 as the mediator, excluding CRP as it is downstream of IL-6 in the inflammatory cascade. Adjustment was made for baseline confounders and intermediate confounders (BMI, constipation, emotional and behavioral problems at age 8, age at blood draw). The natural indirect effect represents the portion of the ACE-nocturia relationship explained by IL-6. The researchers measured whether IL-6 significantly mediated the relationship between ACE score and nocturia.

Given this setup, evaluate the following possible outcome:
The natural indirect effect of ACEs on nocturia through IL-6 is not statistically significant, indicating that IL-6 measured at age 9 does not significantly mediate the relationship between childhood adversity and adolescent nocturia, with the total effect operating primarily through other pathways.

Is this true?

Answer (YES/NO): YES